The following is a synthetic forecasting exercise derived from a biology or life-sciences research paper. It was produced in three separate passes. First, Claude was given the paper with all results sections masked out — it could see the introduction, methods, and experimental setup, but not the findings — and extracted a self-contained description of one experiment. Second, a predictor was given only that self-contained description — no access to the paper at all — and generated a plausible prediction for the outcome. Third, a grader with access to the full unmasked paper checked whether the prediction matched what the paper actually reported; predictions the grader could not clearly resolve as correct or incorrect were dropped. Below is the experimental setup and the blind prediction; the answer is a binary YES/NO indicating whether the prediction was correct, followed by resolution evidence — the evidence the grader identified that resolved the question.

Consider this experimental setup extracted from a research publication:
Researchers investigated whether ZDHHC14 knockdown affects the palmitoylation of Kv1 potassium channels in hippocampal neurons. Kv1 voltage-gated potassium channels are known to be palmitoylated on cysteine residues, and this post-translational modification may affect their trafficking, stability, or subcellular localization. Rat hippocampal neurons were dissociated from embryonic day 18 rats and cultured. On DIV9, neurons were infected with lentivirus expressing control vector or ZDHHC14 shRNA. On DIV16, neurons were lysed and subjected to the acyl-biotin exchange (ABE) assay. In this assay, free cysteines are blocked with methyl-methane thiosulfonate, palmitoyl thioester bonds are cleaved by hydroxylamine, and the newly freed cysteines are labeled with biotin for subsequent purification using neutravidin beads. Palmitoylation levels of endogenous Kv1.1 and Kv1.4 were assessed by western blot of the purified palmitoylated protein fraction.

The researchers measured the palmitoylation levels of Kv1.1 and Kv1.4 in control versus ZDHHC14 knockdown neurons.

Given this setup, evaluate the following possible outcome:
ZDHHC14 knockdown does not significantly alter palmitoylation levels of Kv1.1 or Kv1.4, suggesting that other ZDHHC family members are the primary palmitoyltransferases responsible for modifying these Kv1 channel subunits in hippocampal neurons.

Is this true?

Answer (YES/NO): NO